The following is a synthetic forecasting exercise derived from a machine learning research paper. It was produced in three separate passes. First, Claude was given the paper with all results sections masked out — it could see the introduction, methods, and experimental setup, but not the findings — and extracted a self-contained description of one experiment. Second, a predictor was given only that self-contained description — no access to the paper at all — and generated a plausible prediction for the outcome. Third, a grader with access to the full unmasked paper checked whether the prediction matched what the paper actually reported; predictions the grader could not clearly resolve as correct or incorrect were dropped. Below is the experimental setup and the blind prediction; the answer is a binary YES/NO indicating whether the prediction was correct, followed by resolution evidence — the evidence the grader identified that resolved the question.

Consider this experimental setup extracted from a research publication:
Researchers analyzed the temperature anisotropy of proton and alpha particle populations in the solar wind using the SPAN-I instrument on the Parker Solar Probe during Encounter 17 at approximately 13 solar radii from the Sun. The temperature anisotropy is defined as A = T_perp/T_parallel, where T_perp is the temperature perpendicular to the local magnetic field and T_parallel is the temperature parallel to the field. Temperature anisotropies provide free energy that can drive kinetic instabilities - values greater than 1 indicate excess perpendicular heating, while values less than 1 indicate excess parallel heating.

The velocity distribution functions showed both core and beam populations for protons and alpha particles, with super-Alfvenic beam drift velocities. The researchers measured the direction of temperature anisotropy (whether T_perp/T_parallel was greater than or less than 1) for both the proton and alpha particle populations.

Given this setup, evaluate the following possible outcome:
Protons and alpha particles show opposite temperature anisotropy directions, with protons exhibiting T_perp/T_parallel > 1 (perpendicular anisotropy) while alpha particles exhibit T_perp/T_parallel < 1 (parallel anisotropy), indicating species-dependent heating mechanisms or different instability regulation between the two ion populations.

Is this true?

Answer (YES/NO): NO